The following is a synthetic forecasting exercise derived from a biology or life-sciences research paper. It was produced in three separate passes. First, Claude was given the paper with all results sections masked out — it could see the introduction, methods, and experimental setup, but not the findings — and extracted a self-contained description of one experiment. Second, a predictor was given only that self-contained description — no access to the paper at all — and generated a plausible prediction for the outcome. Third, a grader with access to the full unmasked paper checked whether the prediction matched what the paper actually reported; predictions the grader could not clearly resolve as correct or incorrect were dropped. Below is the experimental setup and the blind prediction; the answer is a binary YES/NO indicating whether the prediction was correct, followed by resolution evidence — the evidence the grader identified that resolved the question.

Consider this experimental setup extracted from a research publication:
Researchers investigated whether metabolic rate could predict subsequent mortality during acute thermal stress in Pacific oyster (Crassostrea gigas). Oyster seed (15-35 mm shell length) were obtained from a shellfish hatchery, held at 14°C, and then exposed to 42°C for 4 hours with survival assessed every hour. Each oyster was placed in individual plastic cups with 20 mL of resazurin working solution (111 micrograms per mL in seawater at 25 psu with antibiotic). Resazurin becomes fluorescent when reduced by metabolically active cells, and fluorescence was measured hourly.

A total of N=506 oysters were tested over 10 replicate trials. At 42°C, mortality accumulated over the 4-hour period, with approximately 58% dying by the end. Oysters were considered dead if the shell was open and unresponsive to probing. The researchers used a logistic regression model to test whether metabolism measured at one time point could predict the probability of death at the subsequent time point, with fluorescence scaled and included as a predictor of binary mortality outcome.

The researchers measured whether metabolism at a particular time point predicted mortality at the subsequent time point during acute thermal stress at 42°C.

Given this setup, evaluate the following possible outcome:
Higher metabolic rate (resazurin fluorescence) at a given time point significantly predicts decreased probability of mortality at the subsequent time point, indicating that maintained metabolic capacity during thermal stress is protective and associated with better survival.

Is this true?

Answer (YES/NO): NO